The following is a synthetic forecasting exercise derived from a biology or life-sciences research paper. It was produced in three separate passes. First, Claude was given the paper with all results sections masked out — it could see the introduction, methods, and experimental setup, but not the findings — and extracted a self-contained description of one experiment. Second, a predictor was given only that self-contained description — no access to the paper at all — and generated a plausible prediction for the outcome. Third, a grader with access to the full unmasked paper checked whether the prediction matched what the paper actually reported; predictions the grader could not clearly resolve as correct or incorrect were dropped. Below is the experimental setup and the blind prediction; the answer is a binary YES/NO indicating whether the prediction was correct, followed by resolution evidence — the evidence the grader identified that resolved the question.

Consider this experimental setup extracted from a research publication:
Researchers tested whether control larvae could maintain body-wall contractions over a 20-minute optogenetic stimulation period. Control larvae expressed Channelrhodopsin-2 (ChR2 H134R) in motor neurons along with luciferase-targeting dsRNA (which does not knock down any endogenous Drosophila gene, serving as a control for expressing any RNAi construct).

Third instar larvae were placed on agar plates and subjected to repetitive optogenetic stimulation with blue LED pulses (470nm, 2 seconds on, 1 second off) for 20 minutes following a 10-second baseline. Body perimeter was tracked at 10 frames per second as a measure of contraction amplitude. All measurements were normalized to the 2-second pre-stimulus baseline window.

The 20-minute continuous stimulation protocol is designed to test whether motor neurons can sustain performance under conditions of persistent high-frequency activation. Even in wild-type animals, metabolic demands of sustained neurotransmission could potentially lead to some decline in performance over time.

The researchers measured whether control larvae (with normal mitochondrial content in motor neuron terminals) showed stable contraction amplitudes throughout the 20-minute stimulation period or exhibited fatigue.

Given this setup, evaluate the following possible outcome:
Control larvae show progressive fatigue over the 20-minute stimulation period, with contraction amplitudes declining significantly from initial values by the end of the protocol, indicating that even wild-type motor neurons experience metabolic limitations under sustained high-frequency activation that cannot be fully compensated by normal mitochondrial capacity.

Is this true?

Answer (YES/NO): NO